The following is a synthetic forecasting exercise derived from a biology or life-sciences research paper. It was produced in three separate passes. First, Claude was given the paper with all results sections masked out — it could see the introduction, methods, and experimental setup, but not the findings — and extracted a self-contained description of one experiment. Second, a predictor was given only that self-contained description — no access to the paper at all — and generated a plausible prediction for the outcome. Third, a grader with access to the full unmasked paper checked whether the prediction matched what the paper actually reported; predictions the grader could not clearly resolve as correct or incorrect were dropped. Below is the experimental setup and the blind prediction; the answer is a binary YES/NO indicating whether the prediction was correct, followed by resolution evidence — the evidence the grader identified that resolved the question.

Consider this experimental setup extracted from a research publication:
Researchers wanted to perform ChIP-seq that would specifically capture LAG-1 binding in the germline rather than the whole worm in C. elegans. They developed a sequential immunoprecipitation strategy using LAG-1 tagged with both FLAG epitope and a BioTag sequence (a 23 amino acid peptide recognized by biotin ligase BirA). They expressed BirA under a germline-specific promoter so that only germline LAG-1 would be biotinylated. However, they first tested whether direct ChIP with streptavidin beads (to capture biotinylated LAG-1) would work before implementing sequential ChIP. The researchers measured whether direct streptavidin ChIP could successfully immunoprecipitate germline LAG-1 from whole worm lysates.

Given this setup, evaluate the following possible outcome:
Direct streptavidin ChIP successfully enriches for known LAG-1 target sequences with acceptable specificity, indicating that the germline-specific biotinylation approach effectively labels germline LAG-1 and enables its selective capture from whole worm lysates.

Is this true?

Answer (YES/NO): NO